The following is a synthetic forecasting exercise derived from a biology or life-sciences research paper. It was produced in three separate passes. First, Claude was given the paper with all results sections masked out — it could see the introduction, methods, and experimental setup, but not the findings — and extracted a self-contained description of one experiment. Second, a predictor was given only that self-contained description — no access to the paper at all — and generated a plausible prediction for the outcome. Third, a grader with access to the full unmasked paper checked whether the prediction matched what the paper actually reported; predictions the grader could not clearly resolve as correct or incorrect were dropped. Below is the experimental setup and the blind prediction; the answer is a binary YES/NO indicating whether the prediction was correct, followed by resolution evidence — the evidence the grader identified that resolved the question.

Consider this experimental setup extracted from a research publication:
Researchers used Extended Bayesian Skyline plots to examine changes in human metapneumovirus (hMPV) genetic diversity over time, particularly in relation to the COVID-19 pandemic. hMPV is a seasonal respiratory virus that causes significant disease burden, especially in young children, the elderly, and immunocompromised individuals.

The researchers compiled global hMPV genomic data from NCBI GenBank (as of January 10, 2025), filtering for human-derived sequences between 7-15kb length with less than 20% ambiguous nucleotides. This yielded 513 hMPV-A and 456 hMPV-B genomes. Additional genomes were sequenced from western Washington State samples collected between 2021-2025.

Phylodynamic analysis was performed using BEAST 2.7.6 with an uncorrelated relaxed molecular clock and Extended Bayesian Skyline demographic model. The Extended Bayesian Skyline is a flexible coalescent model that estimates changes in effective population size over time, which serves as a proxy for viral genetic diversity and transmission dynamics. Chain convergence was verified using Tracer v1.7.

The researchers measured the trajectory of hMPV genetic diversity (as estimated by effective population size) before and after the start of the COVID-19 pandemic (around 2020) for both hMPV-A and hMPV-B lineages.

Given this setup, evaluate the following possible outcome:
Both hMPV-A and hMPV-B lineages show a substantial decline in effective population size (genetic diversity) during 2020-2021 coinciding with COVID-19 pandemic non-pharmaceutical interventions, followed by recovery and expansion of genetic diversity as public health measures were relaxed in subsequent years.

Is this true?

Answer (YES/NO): YES